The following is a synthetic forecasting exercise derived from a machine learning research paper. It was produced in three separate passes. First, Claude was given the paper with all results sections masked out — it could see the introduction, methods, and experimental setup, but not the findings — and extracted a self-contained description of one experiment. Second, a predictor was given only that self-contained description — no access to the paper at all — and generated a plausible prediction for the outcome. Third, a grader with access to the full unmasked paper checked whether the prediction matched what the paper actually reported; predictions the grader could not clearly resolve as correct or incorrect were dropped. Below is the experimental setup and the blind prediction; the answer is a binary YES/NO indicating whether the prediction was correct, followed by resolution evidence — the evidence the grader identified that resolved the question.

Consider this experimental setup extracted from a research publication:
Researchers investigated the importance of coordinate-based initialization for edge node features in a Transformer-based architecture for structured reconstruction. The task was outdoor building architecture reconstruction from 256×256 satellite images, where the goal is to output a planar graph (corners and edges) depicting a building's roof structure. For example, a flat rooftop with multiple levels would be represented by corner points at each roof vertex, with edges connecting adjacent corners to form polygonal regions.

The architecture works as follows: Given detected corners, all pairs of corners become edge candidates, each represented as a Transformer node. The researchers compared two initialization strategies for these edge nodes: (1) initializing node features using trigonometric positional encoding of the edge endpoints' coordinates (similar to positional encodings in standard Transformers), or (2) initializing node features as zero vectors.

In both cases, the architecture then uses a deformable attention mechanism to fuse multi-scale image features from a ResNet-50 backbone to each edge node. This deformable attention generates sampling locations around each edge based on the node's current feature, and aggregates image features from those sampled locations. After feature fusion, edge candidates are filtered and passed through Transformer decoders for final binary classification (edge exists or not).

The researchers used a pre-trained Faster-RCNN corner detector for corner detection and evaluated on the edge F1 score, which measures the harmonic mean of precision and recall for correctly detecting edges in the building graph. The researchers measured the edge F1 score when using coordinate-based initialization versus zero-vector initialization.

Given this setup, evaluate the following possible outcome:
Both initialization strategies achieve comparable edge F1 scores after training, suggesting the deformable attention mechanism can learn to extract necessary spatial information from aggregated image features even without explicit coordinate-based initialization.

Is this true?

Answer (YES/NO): NO